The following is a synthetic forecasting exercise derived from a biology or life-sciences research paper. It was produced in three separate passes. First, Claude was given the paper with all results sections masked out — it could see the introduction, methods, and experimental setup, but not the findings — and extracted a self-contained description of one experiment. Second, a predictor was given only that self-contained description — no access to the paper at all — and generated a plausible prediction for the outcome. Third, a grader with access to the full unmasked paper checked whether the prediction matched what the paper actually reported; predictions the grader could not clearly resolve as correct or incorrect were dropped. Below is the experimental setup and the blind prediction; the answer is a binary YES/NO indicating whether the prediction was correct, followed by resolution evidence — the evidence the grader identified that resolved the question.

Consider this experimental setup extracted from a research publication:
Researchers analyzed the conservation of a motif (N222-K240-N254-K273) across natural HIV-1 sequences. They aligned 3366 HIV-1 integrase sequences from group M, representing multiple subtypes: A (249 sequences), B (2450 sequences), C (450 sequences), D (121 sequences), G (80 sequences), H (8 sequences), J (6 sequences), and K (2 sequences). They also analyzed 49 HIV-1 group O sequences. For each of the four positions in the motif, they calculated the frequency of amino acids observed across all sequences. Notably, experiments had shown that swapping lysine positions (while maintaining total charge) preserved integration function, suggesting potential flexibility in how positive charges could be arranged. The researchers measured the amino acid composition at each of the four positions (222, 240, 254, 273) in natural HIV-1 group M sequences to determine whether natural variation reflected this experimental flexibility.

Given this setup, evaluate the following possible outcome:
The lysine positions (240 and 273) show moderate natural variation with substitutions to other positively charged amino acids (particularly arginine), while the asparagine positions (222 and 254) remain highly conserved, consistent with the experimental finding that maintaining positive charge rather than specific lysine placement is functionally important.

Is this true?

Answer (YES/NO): NO